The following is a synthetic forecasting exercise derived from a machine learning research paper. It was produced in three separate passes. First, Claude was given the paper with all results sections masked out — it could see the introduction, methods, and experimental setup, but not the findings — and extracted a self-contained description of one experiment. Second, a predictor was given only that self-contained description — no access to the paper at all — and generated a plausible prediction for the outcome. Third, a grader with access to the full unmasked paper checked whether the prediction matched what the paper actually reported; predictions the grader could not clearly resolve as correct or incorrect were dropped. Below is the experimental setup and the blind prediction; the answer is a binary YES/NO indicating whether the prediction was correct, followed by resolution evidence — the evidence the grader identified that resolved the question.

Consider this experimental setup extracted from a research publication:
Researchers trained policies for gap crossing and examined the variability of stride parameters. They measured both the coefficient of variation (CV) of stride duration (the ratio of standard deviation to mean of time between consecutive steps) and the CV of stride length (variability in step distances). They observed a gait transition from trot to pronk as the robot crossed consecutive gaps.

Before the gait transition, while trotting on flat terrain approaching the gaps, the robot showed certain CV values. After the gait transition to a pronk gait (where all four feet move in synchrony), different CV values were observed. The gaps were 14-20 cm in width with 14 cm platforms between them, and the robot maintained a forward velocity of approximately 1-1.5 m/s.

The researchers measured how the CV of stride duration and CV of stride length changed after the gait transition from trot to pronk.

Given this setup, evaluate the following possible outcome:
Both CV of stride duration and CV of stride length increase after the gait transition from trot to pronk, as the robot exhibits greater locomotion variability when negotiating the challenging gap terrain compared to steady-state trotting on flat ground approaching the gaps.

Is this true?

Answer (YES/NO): NO